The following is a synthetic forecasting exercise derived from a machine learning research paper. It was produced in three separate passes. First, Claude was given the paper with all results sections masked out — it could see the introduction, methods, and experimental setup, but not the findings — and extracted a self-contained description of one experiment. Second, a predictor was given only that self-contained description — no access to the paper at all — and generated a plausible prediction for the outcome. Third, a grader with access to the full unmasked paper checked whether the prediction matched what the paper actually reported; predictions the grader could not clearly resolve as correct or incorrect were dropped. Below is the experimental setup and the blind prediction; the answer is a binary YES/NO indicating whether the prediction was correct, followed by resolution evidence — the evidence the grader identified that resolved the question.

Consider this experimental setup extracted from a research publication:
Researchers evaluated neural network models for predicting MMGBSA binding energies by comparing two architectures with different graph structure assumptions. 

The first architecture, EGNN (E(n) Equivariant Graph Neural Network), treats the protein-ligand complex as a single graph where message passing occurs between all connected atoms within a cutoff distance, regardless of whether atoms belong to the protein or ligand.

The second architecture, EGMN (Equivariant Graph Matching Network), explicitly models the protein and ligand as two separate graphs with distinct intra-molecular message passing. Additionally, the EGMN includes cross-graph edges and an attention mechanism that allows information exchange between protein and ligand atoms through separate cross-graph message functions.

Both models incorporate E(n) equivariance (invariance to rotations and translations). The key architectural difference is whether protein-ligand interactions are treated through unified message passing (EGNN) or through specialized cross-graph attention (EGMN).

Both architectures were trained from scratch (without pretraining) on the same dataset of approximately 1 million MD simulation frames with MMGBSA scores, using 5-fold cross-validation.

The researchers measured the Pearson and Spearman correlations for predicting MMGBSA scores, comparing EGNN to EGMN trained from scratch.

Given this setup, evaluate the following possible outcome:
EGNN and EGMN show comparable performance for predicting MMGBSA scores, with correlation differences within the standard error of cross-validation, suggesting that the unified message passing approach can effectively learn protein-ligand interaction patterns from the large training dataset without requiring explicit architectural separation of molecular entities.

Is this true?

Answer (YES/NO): NO